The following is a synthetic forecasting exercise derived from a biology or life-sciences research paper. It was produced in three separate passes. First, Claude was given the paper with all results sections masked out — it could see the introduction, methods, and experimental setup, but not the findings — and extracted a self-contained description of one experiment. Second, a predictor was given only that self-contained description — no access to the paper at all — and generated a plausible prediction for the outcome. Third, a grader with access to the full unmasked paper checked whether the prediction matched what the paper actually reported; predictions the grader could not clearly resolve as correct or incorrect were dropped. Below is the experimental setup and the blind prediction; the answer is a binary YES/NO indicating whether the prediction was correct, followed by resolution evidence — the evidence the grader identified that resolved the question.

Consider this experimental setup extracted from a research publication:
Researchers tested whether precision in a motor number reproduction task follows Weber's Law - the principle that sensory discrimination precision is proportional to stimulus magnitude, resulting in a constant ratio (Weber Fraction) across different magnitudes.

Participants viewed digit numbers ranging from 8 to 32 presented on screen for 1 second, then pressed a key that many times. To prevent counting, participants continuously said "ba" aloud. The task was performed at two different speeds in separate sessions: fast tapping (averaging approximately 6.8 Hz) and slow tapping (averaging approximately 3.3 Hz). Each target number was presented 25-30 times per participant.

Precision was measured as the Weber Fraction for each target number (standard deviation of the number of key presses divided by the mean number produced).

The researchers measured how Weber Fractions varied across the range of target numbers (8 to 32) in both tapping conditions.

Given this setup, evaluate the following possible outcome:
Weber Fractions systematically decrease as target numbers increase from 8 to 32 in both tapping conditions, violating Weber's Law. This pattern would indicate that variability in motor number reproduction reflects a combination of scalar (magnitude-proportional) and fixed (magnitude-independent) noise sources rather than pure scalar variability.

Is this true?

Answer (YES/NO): NO